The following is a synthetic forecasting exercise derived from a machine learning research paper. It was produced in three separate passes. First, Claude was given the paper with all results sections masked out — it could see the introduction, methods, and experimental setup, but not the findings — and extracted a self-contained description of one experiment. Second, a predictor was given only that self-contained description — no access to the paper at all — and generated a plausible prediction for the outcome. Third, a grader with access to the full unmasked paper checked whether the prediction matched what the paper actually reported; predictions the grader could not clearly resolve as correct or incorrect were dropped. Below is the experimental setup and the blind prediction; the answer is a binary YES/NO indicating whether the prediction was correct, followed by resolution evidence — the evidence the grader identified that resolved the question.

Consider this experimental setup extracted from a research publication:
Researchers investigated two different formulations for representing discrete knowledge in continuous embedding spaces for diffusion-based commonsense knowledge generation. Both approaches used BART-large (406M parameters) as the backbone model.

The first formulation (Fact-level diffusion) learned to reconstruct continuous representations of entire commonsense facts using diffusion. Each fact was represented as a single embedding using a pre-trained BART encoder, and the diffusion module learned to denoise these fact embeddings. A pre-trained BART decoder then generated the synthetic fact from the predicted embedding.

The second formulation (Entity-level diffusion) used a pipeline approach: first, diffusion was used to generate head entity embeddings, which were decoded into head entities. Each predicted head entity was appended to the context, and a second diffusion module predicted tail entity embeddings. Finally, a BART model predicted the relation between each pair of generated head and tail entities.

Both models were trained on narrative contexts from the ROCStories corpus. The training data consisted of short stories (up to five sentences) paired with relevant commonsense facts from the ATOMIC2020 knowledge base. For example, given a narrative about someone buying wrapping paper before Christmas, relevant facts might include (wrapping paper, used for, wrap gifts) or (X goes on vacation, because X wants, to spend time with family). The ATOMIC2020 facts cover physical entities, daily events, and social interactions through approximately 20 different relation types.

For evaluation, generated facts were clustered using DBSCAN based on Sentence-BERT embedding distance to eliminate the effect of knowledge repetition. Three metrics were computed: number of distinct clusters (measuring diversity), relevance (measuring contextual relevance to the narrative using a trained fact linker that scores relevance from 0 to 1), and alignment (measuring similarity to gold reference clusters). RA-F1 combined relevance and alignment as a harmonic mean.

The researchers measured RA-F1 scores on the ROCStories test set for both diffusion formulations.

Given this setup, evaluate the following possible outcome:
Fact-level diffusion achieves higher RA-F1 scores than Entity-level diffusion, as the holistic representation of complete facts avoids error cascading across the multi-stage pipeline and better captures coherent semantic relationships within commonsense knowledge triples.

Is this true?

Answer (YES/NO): NO